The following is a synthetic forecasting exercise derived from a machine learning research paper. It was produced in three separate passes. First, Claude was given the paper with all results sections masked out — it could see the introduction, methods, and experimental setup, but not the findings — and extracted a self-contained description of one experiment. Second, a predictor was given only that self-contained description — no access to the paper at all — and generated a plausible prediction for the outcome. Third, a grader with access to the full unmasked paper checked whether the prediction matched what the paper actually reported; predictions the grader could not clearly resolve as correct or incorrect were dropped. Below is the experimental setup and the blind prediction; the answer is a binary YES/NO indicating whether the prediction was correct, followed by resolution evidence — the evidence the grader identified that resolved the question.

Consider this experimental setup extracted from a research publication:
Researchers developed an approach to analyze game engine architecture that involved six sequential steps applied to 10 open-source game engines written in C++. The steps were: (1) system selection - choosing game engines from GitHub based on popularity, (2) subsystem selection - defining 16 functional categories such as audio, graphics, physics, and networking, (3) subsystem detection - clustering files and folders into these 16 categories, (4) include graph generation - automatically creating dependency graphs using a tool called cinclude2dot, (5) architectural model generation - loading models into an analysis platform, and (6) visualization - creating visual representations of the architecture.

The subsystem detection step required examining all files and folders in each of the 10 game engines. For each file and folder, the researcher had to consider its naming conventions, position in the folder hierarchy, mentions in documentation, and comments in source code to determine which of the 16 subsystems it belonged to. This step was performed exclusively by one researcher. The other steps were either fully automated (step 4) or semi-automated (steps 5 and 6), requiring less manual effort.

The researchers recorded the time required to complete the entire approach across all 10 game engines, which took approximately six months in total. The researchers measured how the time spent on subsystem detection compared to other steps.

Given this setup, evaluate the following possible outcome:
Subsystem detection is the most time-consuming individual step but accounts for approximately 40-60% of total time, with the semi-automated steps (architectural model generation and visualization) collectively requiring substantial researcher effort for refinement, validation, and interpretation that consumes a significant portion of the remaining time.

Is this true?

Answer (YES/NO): NO